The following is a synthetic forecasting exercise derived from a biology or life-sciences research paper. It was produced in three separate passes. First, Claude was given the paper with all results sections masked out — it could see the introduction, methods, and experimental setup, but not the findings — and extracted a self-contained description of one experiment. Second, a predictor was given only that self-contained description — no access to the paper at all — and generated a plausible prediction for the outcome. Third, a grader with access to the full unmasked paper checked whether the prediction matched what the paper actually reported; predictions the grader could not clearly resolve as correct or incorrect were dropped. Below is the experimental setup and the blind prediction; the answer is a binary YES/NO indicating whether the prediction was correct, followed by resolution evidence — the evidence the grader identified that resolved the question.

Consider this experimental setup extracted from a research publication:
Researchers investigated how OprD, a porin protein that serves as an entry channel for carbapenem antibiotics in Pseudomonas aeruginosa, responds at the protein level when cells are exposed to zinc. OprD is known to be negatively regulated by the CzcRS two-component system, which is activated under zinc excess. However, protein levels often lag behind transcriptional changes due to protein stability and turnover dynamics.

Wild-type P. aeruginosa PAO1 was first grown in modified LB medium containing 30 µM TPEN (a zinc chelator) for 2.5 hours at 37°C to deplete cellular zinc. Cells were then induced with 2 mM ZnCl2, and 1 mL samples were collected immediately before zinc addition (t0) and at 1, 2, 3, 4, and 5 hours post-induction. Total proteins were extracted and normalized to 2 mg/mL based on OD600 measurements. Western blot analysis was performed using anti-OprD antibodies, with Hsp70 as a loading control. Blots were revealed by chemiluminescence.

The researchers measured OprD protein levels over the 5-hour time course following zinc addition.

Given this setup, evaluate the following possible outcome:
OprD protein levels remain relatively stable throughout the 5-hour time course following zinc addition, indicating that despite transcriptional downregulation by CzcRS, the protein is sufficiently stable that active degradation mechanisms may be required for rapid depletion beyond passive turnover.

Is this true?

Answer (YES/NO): NO